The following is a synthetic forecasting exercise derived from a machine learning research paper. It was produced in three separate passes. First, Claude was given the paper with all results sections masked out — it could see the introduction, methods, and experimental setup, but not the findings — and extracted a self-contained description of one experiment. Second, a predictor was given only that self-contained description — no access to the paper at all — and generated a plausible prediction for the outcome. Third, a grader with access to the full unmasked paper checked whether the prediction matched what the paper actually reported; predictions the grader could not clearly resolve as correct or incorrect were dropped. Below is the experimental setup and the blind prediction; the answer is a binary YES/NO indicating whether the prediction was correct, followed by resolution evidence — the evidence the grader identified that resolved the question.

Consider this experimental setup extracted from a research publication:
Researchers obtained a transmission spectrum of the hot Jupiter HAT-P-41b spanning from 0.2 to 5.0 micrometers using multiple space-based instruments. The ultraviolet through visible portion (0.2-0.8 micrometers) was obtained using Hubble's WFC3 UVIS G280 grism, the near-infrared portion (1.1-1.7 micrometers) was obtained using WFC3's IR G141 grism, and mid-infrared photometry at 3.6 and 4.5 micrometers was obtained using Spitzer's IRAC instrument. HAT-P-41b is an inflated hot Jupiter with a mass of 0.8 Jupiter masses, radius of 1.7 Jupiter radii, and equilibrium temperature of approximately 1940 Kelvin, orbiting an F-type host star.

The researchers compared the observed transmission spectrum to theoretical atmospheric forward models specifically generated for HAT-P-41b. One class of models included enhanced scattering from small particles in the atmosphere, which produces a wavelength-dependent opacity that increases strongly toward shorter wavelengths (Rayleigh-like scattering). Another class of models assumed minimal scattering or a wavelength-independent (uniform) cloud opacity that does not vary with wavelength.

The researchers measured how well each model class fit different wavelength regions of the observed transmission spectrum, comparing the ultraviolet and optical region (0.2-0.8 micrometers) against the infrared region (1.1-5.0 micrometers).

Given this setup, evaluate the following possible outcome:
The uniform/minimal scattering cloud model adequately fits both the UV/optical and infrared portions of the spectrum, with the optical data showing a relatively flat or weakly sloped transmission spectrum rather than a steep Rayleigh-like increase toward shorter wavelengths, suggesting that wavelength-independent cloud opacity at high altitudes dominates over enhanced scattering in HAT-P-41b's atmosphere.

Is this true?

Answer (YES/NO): NO